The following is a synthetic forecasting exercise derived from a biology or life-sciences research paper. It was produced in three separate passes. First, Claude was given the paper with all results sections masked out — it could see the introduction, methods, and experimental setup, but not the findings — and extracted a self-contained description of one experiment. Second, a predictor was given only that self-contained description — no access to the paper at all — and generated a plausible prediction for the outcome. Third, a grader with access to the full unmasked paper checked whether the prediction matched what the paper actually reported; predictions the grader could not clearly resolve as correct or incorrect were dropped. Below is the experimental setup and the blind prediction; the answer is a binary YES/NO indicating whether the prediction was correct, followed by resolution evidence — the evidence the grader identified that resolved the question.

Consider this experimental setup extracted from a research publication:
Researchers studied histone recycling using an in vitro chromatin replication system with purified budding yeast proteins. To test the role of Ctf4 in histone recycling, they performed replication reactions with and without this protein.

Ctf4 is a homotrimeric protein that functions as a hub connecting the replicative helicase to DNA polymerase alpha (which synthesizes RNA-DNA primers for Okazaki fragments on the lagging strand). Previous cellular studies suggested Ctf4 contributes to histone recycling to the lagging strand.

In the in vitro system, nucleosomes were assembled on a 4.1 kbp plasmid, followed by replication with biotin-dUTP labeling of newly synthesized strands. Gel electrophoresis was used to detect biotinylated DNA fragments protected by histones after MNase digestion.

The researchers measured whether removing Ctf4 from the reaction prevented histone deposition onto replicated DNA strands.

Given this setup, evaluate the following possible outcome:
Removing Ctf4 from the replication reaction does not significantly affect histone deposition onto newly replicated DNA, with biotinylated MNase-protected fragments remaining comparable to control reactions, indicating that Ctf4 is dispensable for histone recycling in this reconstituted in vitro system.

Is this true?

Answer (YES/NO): YES